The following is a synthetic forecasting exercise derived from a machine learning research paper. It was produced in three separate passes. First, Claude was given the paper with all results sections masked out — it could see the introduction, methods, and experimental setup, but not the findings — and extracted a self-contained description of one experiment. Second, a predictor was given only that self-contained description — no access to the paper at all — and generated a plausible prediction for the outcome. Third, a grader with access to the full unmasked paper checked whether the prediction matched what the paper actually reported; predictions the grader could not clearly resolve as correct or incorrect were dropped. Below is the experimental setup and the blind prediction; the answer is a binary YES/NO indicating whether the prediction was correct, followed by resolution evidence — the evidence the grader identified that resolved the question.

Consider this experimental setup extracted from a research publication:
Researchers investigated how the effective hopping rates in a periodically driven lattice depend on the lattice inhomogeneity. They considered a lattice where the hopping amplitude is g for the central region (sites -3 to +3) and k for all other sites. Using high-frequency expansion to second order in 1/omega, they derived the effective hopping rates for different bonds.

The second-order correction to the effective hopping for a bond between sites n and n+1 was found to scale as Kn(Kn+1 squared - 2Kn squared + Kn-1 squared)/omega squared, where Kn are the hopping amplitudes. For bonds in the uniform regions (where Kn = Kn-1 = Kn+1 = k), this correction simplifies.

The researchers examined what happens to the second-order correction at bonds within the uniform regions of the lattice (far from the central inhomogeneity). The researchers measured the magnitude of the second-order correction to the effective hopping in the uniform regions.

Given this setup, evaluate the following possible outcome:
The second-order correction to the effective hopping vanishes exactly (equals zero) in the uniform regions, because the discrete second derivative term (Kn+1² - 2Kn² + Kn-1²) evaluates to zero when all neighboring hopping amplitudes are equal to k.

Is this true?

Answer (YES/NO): YES